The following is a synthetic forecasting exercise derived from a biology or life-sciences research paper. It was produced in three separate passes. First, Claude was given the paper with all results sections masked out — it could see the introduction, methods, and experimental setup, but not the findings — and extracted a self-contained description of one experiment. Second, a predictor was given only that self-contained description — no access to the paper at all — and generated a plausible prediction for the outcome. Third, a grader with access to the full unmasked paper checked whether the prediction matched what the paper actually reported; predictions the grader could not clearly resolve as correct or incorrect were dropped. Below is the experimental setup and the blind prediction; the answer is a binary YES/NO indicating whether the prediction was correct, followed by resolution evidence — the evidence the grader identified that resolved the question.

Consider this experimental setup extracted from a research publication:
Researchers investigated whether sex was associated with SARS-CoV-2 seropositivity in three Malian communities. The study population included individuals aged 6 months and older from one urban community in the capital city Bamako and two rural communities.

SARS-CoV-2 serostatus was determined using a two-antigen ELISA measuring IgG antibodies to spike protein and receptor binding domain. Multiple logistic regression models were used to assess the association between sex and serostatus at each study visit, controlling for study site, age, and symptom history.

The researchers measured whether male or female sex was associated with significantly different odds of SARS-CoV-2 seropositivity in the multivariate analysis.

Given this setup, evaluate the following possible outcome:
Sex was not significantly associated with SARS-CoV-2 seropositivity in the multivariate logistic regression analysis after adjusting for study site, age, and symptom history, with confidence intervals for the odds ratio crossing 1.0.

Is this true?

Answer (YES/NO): YES